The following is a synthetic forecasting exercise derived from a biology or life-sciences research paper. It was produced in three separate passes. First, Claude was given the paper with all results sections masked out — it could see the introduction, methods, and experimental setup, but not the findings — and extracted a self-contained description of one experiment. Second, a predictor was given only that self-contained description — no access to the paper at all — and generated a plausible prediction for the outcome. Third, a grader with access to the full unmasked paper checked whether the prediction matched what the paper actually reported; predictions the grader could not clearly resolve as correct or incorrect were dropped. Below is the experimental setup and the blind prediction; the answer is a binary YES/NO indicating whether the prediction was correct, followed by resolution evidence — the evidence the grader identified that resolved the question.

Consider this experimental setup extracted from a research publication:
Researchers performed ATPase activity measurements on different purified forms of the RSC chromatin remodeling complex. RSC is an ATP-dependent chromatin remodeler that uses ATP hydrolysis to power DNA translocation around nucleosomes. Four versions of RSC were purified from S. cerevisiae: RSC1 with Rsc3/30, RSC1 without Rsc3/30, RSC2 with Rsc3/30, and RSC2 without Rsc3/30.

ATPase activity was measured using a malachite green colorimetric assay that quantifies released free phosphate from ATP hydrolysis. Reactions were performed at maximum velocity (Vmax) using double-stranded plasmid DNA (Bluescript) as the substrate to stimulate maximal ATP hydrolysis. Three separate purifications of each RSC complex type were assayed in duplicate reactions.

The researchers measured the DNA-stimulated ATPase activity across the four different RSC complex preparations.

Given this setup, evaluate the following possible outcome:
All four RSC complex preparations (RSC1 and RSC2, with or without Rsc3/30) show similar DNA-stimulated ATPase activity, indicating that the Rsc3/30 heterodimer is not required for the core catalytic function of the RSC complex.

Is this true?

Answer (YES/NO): YES